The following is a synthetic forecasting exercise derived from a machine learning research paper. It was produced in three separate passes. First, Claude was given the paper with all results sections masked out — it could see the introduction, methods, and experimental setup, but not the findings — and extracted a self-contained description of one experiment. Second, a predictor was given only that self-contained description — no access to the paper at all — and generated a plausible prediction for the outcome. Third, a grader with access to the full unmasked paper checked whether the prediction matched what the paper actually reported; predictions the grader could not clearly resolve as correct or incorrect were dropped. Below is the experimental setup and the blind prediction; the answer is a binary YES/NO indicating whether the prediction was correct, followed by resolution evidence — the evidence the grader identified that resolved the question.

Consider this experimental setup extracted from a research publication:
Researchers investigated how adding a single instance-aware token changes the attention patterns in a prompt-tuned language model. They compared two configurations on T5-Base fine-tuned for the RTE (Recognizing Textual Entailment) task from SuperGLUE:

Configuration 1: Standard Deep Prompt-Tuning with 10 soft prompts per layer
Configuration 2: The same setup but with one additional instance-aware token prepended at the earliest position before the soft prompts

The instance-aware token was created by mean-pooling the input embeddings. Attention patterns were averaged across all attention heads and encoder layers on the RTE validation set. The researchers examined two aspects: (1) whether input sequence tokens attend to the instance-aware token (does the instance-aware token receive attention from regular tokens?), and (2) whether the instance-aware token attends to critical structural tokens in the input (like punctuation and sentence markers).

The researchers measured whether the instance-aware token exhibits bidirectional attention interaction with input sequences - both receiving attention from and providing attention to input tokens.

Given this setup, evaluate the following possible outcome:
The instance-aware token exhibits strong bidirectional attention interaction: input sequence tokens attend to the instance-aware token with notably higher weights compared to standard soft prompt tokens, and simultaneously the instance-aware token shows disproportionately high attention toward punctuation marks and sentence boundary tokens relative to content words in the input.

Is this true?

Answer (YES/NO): YES